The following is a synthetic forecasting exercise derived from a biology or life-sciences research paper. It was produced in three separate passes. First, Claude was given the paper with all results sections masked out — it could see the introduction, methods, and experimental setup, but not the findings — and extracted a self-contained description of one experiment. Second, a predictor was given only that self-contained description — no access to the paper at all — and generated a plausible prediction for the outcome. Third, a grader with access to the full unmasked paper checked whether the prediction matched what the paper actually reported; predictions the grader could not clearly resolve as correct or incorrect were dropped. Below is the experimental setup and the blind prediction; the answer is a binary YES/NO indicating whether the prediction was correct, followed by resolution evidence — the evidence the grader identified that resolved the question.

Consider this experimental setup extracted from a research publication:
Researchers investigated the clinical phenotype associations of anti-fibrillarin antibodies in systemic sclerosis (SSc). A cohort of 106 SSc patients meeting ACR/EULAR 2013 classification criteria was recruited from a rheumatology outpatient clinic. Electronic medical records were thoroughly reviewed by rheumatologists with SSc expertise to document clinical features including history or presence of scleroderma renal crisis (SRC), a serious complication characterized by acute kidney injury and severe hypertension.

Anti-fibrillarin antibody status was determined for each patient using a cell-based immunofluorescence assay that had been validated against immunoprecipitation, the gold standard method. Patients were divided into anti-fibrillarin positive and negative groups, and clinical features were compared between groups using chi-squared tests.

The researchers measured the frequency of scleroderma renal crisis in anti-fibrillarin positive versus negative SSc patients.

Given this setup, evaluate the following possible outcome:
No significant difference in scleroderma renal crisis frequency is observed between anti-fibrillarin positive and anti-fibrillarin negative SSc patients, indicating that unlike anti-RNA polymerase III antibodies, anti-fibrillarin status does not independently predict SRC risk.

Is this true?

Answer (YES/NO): NO